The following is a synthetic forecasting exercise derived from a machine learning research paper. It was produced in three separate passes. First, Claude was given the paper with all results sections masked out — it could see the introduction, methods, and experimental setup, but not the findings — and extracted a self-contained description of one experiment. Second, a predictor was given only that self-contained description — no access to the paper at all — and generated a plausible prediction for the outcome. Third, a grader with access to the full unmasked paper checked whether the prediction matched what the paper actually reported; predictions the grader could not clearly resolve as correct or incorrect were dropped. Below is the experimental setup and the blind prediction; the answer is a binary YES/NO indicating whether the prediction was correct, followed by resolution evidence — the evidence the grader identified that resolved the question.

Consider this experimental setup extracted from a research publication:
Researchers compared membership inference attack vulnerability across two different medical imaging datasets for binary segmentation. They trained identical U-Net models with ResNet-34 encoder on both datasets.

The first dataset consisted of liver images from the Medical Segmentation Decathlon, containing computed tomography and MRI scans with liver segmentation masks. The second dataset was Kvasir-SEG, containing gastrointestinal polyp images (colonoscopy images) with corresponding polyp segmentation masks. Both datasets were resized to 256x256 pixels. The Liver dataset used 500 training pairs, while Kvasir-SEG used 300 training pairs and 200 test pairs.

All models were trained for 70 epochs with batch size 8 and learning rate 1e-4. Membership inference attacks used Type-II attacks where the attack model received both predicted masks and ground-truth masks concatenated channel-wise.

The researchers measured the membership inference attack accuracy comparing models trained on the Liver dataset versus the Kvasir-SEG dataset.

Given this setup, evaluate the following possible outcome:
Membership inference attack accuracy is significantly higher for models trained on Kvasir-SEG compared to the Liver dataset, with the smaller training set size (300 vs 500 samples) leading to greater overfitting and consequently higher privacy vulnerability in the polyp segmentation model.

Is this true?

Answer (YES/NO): YES